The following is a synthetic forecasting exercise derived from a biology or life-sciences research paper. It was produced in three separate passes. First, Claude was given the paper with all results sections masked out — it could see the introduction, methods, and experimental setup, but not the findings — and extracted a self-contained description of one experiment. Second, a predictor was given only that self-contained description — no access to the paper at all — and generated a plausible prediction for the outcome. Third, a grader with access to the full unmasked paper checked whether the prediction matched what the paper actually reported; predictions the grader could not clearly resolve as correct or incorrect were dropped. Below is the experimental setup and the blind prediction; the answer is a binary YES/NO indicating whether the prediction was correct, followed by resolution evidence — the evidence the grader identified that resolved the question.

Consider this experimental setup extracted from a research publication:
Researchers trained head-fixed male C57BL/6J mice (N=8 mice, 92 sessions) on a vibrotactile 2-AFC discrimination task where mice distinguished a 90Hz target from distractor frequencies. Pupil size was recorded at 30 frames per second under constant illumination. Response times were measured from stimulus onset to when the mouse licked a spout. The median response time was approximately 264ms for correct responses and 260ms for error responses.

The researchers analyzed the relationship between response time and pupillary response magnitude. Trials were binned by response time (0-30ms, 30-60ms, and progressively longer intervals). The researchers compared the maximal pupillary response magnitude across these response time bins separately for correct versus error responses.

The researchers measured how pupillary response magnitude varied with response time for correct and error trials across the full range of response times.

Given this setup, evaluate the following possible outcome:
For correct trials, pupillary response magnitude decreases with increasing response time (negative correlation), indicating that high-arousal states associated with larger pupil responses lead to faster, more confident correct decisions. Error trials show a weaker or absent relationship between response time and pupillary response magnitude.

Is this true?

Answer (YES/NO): NO